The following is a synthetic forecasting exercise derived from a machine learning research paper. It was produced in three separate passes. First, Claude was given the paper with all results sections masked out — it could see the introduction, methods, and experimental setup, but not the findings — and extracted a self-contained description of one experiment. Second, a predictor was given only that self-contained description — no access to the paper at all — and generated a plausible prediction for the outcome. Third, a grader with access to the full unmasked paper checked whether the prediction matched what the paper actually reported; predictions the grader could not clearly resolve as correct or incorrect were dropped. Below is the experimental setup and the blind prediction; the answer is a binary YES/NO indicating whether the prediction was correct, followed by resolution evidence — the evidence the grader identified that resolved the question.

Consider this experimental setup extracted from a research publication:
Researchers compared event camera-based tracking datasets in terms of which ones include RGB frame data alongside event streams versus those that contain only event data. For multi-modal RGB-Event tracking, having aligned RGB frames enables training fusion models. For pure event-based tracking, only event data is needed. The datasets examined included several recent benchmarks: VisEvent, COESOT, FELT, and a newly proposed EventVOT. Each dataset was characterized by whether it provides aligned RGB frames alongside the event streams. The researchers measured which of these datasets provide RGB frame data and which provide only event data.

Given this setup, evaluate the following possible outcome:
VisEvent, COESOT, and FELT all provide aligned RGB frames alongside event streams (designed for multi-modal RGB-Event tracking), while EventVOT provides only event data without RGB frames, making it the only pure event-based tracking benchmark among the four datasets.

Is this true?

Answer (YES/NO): YES